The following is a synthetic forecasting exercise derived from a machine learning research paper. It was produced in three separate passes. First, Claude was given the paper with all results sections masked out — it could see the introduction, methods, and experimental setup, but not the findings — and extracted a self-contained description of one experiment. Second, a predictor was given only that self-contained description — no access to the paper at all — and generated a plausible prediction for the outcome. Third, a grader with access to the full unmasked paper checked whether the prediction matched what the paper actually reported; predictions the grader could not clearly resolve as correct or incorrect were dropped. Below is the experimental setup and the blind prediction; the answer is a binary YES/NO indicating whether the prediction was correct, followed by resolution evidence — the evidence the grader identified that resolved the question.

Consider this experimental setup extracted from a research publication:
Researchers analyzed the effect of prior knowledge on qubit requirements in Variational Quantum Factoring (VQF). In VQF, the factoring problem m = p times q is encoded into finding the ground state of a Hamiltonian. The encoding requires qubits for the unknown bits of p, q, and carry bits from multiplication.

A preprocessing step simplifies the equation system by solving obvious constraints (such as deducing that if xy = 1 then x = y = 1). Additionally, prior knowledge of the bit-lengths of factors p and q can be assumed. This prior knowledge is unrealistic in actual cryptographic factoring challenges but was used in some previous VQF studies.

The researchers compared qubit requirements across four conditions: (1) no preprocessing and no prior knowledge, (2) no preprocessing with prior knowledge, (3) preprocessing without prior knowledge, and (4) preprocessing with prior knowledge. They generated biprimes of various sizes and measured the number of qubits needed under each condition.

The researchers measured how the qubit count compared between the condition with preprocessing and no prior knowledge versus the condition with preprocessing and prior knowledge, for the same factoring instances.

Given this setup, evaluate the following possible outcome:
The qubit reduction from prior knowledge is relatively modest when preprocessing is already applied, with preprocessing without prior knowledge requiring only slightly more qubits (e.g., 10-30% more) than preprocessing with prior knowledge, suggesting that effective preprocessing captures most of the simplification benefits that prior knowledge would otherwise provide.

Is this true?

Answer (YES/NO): NO